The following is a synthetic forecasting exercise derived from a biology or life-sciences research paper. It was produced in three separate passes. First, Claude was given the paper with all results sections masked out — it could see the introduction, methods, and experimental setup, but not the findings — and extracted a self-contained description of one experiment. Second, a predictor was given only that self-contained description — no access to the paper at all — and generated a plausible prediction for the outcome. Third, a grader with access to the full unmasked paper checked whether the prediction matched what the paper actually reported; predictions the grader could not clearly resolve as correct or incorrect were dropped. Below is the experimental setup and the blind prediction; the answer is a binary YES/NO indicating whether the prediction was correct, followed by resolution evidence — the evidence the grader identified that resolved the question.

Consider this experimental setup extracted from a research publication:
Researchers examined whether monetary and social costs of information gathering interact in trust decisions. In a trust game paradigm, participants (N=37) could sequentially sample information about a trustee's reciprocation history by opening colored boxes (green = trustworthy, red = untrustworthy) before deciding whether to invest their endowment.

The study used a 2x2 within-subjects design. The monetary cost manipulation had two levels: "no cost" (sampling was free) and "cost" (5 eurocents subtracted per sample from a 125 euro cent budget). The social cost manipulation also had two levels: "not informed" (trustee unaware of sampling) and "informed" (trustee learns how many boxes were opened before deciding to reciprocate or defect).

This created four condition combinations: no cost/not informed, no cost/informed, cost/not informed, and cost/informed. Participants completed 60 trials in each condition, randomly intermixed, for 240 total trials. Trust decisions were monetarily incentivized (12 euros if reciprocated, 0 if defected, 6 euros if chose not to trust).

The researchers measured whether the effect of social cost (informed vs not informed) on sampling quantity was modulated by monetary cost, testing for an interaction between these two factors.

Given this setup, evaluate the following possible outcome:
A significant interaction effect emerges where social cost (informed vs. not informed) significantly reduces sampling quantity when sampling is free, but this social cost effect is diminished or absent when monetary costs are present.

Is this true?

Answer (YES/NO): YES